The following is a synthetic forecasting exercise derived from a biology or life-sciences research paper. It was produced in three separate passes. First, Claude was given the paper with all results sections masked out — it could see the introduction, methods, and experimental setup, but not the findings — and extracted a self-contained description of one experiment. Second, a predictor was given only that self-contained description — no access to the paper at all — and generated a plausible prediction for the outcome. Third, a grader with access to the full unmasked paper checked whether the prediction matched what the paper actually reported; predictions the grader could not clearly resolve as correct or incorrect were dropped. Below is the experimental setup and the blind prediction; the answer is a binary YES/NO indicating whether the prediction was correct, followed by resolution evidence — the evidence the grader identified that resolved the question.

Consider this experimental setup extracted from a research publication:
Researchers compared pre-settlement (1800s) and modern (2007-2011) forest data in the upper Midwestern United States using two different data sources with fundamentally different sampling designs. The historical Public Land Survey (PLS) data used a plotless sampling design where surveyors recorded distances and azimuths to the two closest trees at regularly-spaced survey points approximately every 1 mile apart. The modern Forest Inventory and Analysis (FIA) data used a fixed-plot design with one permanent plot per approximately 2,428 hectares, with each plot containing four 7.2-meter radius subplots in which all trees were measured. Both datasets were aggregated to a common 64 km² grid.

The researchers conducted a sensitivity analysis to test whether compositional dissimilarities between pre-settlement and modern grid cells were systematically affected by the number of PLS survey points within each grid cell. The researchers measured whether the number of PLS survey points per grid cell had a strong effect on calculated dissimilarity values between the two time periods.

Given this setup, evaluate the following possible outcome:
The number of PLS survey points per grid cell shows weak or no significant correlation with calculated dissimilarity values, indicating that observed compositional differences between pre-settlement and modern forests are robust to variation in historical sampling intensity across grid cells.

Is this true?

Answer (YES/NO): YES